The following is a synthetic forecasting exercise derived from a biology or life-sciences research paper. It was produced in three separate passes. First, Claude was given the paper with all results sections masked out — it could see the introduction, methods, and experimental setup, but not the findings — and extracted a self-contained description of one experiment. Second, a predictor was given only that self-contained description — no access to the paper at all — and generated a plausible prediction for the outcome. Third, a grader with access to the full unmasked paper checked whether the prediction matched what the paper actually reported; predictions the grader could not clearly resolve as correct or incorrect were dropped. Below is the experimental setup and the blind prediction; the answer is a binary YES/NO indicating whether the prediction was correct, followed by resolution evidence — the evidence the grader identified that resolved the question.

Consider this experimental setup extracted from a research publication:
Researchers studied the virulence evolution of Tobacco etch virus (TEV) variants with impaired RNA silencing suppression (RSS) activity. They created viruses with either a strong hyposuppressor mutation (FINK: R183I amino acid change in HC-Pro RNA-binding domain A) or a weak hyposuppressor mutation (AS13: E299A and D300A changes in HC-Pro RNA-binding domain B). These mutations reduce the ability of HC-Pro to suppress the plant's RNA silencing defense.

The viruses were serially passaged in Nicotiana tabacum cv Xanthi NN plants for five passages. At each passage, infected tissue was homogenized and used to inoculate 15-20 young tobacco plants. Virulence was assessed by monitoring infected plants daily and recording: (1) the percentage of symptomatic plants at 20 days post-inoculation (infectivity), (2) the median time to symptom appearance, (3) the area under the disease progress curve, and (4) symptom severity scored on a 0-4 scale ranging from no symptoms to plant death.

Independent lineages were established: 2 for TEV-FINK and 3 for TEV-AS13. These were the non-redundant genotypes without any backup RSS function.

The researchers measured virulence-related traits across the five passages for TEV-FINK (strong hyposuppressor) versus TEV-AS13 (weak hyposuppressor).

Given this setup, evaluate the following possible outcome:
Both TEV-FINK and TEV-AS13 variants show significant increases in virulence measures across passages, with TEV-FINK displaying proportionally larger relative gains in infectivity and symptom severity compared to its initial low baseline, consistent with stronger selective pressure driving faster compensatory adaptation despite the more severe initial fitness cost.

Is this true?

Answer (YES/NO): YES